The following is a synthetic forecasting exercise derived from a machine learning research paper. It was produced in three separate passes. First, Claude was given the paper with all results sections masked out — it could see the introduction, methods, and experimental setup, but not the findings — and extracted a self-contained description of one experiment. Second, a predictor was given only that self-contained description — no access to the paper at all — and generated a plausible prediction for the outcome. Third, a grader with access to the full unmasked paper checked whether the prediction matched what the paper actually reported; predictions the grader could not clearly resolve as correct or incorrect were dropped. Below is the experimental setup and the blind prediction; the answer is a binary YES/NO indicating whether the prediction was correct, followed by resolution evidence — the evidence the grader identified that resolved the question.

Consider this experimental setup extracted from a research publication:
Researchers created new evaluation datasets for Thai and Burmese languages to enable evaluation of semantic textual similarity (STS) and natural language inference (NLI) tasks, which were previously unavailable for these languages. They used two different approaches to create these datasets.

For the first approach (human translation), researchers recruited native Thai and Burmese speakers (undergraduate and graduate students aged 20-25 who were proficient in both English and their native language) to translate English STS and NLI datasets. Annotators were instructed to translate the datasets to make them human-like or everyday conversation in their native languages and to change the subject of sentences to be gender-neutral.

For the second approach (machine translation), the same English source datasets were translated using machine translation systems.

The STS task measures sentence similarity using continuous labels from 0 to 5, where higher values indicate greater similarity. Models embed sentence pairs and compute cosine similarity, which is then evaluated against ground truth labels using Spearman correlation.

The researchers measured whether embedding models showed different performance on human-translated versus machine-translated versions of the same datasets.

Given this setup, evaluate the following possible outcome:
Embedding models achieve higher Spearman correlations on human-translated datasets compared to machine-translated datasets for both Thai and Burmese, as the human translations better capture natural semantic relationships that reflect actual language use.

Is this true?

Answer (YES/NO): NO